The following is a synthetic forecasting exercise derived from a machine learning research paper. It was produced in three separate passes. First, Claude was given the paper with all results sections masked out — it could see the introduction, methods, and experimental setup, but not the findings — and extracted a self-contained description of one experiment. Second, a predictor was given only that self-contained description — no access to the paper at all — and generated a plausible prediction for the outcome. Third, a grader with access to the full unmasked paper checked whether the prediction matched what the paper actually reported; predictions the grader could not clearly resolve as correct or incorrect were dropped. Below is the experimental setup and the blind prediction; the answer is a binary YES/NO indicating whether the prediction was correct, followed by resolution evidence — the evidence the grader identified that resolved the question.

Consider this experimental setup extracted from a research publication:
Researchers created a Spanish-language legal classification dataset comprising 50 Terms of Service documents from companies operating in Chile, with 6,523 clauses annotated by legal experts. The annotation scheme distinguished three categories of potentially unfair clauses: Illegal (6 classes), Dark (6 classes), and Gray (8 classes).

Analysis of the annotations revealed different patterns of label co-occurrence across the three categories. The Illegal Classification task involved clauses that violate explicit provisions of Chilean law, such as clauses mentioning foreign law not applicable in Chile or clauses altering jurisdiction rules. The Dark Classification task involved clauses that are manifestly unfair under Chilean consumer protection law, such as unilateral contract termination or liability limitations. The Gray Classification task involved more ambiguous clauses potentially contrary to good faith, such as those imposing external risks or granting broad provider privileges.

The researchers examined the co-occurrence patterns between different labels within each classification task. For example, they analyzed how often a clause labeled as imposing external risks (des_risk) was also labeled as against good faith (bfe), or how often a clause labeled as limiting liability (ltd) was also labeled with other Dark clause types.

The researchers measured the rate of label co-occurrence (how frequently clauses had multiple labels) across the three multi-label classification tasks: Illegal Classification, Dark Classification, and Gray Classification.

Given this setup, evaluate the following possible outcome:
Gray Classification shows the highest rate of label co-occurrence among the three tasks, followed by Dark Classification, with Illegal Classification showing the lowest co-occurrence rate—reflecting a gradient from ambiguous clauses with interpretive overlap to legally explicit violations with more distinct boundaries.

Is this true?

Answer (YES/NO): YES